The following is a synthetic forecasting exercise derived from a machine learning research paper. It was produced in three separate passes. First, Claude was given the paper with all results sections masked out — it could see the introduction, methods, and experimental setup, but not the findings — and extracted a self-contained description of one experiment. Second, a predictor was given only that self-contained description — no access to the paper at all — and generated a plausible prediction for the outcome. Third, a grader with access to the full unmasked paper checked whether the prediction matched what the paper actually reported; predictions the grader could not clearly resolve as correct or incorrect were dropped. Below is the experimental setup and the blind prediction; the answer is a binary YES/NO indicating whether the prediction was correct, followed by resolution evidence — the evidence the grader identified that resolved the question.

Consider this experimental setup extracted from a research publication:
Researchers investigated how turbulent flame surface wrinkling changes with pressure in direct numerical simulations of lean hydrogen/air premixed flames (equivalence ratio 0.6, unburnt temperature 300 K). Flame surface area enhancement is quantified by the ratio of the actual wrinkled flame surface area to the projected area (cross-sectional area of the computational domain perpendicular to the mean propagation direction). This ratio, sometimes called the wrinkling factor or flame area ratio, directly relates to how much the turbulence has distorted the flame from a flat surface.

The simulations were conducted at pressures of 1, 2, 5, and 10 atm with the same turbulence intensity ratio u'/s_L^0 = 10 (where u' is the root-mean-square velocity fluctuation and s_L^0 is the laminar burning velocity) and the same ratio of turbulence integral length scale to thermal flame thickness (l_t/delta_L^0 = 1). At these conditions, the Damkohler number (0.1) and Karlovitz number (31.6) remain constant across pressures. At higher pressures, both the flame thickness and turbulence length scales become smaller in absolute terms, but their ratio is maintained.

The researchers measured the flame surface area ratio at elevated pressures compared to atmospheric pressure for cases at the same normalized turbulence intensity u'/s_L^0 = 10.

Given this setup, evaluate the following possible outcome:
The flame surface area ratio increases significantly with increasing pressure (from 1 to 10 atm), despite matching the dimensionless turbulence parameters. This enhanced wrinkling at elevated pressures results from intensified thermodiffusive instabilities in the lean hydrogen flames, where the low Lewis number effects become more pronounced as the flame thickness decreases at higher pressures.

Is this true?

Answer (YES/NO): NO